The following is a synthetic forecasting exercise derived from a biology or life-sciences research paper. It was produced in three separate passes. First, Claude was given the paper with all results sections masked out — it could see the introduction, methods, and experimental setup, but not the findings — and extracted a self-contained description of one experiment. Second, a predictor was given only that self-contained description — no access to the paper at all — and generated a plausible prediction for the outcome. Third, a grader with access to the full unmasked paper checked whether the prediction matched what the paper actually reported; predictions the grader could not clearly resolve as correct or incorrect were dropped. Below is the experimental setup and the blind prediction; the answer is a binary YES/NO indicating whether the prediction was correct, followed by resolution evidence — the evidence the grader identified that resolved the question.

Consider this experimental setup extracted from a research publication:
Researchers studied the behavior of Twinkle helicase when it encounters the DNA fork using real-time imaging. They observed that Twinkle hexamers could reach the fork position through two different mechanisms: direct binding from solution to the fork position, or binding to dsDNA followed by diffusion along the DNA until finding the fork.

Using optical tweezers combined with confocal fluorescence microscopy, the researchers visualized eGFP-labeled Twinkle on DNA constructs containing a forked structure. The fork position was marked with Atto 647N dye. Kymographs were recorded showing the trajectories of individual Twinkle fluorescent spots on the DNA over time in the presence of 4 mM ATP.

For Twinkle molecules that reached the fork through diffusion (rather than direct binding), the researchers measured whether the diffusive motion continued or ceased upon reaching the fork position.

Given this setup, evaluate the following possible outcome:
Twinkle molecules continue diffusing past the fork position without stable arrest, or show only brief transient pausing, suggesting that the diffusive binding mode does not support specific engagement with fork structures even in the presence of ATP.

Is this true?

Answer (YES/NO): NO